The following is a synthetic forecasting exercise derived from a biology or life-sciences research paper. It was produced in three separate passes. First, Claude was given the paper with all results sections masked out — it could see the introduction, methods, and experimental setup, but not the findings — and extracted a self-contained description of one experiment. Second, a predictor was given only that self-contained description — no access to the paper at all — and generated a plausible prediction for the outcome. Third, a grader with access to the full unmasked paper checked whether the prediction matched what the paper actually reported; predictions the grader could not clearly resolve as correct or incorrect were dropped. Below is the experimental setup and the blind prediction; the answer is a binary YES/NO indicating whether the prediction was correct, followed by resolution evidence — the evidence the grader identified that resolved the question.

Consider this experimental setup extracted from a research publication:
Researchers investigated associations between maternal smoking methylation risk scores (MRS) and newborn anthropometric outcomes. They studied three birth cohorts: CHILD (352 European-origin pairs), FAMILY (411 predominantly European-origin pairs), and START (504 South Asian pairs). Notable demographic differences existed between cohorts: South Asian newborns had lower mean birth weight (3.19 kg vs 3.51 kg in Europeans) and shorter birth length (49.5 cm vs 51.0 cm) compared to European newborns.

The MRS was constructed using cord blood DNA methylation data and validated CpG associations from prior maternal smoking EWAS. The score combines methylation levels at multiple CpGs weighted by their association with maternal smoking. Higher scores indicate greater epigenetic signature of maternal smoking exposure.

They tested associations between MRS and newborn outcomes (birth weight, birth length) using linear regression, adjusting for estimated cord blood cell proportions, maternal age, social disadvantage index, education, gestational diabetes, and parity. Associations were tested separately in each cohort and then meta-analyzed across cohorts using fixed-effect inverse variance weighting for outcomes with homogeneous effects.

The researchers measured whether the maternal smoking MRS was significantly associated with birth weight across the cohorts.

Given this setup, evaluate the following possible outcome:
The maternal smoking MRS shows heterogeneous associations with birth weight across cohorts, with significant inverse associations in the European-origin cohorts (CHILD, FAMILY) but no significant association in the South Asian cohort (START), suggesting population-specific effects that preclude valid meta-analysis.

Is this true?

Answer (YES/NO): NO